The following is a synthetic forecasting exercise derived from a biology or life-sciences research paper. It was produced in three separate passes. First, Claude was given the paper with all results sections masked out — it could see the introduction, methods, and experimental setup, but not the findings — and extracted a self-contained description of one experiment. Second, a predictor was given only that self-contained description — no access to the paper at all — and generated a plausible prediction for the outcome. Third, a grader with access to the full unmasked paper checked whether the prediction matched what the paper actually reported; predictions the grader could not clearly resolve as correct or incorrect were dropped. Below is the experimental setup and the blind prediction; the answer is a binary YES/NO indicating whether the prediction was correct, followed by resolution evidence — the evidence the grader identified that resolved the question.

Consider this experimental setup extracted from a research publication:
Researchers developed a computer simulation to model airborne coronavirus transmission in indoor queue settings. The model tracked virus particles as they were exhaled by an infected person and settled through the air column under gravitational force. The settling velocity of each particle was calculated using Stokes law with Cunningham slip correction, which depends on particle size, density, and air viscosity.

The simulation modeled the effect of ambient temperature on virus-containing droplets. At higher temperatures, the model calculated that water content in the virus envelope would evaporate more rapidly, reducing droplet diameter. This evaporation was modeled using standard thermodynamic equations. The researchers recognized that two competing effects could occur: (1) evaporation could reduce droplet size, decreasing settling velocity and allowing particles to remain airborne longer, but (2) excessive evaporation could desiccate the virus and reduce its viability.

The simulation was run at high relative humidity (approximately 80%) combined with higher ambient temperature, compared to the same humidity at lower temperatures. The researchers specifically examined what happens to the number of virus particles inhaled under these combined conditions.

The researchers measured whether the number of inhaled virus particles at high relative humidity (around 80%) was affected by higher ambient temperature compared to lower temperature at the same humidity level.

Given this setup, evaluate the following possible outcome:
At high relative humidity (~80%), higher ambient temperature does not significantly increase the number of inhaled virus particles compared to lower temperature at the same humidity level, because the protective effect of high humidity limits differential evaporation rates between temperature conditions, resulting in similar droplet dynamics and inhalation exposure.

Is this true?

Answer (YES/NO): NO